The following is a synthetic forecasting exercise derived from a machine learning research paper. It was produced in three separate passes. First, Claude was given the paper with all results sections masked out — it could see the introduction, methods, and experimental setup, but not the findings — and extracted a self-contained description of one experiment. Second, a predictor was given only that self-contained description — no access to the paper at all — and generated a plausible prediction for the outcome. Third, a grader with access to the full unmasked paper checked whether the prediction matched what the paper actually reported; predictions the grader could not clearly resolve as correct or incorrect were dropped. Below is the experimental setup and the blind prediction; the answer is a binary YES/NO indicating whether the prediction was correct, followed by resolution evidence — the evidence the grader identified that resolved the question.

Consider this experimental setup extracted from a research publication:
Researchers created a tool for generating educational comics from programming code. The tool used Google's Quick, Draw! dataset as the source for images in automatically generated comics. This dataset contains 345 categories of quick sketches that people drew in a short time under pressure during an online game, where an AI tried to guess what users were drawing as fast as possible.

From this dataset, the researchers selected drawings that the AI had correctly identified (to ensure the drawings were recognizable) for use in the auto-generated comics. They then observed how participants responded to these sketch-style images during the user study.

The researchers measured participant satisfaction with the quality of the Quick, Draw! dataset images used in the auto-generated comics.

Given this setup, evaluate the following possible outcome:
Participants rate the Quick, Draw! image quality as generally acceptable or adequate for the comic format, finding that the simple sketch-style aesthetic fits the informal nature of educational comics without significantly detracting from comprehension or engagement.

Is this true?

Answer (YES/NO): NO